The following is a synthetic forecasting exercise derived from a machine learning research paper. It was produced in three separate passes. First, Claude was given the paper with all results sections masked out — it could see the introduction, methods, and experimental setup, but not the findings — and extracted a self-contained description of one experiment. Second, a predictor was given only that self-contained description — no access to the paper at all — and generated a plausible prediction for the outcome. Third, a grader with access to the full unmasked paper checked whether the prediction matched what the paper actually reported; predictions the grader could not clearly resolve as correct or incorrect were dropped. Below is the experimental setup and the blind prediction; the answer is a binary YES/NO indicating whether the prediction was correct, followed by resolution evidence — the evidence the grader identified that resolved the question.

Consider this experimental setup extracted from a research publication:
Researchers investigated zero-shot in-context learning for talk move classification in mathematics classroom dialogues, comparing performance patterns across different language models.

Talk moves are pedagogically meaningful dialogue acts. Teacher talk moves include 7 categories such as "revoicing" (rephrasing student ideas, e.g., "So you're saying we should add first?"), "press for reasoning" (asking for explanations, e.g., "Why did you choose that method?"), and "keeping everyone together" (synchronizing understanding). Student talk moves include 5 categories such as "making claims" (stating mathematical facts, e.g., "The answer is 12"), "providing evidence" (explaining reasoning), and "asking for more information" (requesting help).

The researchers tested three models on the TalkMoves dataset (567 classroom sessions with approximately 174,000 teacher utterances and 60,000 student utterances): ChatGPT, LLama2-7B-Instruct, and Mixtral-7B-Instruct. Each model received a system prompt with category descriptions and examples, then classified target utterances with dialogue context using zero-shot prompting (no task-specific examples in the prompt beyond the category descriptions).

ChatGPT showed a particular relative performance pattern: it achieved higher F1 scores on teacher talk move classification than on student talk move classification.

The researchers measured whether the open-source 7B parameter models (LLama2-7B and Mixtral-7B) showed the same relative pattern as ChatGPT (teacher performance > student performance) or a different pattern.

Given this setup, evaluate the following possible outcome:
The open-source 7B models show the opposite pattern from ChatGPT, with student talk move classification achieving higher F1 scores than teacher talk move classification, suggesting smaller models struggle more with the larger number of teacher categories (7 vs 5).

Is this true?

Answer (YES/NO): YES